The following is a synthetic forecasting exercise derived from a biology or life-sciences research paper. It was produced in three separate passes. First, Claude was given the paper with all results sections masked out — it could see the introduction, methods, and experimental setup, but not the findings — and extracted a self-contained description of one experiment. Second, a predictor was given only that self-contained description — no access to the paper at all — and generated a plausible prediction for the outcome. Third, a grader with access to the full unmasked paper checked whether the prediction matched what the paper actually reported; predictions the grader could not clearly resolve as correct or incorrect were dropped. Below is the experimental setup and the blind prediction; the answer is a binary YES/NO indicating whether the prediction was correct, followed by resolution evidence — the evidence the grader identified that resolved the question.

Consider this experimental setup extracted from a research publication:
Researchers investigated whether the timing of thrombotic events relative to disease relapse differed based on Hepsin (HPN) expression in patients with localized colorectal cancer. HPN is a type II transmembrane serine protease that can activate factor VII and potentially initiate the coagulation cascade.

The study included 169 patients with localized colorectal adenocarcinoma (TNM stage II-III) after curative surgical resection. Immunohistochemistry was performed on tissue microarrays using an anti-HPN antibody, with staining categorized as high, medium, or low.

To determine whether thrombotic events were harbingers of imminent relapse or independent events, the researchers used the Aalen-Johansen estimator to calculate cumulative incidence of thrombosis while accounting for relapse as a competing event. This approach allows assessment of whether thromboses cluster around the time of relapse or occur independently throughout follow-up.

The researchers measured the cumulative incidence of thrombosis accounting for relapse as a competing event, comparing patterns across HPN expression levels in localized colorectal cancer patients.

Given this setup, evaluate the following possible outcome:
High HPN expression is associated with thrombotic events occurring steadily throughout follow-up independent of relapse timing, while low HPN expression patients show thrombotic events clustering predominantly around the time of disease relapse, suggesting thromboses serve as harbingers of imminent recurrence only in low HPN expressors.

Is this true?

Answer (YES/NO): NO